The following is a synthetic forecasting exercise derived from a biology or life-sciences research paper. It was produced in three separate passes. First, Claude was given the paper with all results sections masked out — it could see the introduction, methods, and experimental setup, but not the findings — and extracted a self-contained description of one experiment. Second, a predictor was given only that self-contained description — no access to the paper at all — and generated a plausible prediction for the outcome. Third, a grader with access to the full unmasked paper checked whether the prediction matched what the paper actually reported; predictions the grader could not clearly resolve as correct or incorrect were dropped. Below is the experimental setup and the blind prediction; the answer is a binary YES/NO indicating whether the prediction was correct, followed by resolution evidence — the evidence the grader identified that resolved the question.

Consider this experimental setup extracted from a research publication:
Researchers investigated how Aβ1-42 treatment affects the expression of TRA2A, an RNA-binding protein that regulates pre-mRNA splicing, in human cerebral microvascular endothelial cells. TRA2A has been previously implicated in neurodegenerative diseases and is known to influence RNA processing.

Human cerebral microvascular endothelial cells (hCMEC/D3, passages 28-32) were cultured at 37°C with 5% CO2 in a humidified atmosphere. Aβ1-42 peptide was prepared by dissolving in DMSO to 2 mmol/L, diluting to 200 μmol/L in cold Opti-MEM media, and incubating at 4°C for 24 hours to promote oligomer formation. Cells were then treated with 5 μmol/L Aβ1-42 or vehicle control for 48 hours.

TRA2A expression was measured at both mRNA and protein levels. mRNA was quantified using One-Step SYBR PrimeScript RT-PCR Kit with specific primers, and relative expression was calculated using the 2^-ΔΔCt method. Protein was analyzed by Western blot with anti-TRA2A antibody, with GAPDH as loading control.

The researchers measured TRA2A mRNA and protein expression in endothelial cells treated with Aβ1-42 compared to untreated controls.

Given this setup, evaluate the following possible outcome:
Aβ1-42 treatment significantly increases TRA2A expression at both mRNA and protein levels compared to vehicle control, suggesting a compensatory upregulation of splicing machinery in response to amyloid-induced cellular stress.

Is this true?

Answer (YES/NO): YES